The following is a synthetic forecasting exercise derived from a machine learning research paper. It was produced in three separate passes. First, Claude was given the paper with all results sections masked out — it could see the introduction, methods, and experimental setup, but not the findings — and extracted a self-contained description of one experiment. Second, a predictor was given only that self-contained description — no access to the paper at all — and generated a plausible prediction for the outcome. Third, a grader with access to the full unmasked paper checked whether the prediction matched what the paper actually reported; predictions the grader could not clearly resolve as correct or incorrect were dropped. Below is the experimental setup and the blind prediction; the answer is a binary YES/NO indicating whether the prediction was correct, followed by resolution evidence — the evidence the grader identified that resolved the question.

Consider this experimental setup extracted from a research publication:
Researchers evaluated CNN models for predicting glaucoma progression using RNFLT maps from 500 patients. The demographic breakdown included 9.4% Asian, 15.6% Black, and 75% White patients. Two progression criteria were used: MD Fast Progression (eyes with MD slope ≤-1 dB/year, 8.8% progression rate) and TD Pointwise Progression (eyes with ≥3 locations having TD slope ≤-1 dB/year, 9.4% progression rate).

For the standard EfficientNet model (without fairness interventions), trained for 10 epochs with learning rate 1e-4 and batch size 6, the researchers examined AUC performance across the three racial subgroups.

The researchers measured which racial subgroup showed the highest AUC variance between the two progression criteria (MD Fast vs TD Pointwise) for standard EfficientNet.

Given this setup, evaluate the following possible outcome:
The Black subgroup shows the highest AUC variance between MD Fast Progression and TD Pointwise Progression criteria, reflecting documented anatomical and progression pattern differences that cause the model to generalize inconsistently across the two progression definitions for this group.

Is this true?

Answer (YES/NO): YES